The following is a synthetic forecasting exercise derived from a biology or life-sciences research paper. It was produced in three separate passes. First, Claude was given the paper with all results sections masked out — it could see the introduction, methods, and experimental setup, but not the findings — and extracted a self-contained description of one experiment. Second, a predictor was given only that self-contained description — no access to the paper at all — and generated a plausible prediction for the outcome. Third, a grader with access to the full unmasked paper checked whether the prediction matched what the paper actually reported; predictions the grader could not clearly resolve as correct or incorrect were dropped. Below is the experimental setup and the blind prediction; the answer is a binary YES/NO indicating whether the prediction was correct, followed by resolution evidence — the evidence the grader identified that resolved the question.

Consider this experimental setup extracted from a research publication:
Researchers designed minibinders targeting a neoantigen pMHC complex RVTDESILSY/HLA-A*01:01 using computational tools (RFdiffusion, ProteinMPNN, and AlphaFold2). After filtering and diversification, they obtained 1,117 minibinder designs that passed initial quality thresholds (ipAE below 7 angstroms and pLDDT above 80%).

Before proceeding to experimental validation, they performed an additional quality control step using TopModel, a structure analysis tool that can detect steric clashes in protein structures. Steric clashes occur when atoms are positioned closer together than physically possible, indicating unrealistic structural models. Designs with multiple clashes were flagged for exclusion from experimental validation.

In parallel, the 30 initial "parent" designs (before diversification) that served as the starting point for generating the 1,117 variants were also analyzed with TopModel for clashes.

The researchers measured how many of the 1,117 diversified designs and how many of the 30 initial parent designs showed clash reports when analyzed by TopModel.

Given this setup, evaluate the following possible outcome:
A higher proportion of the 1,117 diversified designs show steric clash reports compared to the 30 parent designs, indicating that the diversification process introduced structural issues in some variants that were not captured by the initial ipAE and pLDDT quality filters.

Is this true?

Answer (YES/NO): YES